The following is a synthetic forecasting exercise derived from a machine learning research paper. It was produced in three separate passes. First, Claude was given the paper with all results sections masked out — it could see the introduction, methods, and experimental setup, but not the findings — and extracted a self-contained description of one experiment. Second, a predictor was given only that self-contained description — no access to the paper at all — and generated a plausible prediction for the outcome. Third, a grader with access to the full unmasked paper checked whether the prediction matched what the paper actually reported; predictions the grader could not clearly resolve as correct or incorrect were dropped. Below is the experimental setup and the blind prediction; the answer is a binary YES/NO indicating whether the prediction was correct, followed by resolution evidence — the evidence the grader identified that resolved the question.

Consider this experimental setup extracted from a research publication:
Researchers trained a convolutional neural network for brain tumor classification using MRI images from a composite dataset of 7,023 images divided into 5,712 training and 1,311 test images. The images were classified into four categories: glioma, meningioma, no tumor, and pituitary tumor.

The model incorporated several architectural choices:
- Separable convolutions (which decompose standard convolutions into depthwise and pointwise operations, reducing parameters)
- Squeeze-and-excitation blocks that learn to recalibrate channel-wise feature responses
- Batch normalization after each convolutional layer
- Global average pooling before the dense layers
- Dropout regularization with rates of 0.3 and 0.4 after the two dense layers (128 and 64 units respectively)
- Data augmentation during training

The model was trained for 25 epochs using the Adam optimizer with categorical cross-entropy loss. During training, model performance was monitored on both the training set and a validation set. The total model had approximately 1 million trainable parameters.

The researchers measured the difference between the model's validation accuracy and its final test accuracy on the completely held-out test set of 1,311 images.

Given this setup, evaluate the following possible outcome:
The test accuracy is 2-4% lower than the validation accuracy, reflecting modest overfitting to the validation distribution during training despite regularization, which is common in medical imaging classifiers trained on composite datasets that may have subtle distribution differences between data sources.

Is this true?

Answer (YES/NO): NO